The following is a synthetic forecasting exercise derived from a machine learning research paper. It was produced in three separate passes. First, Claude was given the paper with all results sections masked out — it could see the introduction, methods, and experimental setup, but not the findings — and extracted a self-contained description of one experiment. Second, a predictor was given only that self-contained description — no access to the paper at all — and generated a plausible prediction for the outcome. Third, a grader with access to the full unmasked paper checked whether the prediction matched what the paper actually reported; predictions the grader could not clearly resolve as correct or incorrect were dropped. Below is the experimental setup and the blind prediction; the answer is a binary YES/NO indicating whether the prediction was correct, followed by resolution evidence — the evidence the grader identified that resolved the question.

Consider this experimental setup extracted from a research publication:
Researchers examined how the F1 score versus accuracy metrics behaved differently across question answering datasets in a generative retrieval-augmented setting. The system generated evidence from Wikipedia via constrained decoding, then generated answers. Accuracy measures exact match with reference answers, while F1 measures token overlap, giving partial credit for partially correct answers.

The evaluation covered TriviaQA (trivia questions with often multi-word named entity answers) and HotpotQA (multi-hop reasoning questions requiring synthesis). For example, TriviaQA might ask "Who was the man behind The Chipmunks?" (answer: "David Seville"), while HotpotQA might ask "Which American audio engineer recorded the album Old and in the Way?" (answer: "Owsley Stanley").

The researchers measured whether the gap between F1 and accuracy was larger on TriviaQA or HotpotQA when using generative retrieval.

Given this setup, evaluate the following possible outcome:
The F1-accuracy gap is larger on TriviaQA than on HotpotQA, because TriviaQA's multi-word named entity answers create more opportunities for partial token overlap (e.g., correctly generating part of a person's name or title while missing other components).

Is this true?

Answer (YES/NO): NO